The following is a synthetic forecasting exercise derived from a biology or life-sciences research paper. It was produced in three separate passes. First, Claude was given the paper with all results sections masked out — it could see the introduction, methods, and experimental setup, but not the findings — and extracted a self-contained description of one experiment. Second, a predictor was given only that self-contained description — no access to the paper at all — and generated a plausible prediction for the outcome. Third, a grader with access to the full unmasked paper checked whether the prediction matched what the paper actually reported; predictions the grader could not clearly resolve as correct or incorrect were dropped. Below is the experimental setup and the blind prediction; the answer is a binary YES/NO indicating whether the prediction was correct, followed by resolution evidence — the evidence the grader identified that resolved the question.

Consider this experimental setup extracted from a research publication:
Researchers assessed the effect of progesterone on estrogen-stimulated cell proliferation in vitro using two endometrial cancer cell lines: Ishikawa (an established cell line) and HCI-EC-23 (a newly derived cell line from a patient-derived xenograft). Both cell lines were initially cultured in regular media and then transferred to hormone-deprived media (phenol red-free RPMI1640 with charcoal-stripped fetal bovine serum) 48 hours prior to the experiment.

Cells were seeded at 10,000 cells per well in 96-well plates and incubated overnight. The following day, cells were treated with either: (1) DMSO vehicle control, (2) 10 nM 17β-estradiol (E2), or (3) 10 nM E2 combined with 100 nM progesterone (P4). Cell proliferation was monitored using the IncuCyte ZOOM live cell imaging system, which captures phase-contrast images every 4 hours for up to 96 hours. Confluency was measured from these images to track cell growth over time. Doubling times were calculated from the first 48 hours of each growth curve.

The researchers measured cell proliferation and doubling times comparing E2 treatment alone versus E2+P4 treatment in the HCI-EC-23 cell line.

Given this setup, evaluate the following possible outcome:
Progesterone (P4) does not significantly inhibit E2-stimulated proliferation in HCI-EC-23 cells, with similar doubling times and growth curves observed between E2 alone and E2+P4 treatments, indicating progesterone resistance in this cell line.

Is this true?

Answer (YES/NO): NO